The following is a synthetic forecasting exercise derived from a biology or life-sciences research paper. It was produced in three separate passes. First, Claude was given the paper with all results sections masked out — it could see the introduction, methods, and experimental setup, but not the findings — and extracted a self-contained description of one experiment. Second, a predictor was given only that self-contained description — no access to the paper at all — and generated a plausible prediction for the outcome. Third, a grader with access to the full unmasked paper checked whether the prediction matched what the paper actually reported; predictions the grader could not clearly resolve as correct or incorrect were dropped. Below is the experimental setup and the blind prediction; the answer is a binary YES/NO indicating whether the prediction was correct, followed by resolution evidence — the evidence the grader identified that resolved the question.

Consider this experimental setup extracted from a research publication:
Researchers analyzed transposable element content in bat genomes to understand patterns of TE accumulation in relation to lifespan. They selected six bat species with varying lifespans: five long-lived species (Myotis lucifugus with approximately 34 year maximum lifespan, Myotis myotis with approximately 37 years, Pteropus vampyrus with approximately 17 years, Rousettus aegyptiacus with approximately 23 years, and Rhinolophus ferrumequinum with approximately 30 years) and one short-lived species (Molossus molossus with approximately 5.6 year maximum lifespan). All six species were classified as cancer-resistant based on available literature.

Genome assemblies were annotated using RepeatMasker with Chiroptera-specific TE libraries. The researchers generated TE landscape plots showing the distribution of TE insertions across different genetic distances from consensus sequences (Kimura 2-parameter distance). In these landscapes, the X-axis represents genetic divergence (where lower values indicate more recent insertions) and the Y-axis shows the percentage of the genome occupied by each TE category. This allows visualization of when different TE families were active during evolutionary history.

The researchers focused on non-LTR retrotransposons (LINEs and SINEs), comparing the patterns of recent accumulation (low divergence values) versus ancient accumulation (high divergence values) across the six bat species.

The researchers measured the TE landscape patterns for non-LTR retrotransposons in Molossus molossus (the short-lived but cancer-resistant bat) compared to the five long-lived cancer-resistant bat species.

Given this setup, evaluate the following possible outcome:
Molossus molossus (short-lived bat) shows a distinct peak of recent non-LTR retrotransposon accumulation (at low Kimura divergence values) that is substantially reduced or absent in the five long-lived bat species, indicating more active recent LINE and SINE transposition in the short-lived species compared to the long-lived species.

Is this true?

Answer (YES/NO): NO